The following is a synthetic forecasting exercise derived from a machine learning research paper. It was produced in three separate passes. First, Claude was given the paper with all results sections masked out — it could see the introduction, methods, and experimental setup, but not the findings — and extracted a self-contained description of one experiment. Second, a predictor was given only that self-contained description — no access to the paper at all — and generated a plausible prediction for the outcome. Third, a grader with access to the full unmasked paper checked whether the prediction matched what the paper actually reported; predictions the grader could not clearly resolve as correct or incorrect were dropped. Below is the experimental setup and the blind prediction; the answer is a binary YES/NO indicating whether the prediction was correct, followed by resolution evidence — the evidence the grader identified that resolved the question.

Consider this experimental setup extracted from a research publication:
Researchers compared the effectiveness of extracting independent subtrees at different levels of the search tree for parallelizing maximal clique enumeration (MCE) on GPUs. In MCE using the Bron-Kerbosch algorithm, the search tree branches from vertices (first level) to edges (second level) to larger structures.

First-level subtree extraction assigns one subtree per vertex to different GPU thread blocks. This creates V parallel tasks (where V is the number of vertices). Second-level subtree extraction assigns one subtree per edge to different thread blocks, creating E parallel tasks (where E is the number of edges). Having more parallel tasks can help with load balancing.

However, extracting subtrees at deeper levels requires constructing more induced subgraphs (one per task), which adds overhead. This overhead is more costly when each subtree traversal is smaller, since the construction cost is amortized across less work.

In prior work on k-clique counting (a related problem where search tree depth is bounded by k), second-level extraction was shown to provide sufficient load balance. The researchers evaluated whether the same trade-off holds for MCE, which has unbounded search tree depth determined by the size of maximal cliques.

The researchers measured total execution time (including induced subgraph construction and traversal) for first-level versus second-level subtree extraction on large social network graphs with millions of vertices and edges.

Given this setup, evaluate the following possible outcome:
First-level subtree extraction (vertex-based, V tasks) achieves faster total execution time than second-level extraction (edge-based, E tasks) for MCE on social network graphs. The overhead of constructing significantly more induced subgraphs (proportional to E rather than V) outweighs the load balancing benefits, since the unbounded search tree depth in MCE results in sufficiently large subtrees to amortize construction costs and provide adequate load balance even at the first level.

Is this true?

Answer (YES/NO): NO